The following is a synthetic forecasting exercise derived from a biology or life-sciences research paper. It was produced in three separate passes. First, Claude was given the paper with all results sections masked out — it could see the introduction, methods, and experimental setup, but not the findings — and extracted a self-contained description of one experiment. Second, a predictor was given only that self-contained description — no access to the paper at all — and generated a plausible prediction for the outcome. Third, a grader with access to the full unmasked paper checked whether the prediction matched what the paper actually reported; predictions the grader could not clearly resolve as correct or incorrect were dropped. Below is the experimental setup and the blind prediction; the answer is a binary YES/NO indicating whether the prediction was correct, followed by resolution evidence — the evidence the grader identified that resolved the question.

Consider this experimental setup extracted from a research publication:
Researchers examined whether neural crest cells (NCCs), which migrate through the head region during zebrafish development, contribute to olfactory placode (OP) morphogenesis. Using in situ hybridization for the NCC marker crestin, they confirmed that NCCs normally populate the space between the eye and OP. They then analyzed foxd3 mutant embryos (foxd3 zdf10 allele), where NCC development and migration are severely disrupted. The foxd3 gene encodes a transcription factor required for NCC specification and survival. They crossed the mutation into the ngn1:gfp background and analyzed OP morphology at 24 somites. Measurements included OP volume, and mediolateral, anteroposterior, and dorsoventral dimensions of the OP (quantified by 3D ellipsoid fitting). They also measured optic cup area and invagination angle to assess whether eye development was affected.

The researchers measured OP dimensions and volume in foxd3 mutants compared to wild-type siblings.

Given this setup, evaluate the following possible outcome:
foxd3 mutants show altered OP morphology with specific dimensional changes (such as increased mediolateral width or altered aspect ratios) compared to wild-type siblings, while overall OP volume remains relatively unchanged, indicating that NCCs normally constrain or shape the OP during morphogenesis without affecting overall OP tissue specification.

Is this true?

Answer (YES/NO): YES